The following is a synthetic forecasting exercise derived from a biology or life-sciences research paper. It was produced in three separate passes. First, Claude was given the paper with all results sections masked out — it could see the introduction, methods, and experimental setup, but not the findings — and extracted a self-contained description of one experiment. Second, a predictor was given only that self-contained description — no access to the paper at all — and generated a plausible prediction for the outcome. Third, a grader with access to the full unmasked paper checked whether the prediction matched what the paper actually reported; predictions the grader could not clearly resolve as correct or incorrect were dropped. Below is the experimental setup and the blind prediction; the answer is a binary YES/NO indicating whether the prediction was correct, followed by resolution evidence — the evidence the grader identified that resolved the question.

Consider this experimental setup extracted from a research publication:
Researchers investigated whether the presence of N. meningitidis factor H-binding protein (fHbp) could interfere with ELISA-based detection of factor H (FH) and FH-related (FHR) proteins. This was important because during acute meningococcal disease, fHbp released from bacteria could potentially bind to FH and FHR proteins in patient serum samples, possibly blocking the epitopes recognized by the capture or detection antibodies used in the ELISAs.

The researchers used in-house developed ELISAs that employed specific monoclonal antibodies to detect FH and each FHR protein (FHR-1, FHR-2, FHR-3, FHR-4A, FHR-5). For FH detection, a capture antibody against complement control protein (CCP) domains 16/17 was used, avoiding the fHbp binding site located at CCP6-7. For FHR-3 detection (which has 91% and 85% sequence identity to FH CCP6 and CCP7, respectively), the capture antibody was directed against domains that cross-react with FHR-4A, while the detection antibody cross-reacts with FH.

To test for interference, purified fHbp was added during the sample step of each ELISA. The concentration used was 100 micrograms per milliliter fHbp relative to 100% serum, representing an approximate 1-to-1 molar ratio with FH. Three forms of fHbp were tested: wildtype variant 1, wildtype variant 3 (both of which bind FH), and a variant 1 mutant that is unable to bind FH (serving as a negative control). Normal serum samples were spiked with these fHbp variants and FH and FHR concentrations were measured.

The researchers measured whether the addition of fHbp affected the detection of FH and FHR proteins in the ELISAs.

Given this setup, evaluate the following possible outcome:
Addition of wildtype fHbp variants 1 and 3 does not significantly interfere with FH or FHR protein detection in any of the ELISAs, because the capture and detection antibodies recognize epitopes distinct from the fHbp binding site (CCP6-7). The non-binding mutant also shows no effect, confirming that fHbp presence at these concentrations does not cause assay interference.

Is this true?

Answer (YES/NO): YES